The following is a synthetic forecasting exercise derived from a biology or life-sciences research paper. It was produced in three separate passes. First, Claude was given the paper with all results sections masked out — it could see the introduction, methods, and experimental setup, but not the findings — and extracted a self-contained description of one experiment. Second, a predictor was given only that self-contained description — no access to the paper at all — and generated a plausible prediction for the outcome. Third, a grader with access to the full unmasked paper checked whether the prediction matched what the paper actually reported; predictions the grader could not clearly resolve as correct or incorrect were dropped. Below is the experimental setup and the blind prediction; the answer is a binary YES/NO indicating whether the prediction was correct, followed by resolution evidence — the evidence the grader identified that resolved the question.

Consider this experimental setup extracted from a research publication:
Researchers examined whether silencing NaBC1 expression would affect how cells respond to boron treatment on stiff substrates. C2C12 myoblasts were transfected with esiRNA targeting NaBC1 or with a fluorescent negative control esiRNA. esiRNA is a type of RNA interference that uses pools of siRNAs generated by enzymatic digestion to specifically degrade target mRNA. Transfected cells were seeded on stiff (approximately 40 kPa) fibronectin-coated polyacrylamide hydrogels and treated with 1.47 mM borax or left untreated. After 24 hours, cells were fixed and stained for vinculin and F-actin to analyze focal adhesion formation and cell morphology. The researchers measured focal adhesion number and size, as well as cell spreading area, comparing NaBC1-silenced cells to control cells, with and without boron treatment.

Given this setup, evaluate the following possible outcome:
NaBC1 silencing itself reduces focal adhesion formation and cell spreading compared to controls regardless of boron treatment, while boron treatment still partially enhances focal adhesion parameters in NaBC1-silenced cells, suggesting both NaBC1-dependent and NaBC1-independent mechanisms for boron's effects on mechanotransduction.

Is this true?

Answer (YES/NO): NO